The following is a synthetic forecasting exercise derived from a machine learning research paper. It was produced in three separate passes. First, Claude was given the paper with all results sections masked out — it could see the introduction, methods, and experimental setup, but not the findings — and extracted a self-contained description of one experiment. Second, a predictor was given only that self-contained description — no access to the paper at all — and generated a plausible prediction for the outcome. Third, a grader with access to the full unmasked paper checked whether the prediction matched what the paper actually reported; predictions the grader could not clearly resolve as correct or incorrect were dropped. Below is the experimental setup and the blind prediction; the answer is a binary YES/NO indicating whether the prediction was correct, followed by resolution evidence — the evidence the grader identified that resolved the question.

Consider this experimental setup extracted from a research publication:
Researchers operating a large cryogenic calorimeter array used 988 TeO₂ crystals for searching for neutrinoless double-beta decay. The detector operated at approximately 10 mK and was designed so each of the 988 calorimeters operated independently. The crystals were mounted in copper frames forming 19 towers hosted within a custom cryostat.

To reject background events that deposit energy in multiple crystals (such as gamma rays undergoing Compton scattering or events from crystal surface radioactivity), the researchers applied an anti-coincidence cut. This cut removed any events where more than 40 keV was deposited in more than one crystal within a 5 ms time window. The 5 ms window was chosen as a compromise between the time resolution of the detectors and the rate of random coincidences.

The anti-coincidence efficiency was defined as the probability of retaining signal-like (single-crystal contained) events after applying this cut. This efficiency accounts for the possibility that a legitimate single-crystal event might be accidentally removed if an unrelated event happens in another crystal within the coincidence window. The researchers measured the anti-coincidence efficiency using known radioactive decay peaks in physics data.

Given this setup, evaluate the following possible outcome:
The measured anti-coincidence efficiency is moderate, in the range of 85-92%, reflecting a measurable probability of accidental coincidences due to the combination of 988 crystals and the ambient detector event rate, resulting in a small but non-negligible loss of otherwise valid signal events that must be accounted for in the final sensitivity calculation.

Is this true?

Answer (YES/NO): NO